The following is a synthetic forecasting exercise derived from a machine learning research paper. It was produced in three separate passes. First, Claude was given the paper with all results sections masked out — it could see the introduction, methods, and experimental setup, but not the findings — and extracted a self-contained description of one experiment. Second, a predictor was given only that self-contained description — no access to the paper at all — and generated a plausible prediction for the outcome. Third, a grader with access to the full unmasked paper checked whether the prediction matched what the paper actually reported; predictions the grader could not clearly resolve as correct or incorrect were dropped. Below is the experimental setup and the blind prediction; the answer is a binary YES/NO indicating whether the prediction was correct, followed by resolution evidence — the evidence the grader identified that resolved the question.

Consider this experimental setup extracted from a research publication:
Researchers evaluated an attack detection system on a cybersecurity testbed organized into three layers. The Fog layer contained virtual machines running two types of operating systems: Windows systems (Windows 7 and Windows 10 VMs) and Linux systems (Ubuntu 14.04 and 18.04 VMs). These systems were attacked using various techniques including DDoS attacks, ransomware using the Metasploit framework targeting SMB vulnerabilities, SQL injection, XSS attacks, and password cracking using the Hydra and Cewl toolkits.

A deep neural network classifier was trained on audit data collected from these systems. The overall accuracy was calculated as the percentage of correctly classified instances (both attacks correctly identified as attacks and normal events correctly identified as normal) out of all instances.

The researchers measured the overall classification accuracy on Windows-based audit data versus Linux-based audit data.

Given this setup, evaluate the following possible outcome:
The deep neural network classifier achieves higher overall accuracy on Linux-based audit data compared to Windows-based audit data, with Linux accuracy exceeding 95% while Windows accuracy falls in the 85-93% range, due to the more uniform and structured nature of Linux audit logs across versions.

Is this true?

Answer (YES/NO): NO